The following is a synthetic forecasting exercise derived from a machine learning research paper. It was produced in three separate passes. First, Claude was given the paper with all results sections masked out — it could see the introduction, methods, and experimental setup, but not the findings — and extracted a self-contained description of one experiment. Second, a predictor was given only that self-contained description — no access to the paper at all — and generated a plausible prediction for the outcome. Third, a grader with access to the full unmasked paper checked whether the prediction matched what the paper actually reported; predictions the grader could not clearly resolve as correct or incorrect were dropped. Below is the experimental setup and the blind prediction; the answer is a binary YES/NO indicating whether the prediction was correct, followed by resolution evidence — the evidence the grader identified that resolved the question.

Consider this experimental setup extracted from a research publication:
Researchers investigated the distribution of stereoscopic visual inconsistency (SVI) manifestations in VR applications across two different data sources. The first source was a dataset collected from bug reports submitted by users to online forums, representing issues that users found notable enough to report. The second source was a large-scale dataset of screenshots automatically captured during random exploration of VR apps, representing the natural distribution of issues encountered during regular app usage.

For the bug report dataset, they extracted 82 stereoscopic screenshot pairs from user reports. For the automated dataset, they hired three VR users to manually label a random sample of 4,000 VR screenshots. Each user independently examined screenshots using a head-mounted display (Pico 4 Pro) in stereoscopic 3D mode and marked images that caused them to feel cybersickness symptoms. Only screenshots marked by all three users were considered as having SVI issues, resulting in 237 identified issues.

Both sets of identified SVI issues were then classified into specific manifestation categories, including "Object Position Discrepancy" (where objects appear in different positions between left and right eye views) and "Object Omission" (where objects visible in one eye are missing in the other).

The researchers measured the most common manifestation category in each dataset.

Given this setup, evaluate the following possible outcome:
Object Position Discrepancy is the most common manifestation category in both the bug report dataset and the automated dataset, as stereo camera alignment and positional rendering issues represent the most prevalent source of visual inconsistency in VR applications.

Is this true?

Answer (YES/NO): NO